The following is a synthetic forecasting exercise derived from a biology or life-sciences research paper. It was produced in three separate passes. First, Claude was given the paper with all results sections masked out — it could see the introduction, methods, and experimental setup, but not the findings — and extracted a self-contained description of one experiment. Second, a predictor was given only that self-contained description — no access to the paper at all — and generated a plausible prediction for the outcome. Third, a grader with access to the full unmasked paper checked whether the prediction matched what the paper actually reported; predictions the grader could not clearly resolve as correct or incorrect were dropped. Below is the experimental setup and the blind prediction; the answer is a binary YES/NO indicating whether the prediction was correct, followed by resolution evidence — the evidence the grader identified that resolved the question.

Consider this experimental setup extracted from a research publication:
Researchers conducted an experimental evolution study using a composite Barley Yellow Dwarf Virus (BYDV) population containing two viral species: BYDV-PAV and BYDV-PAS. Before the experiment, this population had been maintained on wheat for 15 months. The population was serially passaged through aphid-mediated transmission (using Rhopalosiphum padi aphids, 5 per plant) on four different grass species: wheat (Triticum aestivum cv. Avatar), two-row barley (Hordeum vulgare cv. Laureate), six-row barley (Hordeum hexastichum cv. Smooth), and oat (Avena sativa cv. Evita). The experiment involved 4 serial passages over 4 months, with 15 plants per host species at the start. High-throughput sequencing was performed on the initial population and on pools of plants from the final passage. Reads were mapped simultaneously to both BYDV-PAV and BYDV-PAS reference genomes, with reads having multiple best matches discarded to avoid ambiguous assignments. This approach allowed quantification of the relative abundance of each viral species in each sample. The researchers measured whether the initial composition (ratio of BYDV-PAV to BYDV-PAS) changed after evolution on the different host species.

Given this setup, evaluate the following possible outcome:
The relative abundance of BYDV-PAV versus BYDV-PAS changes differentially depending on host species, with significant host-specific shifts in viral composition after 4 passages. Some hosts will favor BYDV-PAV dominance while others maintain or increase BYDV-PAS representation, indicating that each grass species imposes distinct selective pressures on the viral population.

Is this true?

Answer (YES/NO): YES